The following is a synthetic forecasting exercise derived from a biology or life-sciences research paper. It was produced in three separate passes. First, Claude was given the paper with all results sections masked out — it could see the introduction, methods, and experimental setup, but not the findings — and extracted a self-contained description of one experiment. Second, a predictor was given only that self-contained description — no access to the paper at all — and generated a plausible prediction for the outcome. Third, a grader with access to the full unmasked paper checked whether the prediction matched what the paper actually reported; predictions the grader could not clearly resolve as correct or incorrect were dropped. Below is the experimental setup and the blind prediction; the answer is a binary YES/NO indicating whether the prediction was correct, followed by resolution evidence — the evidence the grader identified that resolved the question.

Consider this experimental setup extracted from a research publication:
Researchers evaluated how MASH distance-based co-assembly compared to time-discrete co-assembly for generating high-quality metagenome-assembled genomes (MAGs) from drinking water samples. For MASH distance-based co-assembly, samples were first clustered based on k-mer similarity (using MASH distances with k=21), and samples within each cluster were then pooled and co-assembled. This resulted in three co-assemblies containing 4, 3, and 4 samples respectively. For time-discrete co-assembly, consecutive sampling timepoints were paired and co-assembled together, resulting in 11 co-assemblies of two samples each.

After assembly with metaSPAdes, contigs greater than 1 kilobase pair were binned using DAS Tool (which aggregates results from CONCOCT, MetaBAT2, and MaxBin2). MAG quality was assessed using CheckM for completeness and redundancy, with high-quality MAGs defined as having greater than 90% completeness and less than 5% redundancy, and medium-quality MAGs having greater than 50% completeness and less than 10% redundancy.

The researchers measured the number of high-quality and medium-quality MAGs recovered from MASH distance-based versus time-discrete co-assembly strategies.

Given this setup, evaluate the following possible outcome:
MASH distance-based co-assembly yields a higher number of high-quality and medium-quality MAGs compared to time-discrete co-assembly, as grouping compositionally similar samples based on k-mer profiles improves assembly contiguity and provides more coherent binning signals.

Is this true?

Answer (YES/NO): NO